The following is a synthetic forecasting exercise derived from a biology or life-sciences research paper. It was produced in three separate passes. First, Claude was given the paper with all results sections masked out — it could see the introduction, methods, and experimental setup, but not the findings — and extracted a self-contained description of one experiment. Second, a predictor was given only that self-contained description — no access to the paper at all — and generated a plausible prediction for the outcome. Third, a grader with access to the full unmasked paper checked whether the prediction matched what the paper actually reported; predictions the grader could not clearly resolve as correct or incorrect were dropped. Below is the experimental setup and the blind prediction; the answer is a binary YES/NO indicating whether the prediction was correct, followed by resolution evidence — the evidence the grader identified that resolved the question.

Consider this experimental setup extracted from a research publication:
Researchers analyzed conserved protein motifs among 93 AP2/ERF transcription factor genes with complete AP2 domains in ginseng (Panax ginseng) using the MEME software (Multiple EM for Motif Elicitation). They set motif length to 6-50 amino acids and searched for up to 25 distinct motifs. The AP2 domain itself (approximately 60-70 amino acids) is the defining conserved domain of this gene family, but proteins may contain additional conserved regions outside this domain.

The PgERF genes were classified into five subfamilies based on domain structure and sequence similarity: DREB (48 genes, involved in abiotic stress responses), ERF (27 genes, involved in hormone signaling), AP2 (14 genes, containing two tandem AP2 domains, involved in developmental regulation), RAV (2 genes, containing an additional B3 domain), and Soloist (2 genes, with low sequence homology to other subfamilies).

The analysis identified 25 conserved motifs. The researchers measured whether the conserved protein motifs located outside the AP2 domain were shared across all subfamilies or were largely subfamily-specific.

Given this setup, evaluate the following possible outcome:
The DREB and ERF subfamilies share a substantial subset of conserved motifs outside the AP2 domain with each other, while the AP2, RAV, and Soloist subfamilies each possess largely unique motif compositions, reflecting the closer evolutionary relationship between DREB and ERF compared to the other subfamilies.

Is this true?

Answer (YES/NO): NO